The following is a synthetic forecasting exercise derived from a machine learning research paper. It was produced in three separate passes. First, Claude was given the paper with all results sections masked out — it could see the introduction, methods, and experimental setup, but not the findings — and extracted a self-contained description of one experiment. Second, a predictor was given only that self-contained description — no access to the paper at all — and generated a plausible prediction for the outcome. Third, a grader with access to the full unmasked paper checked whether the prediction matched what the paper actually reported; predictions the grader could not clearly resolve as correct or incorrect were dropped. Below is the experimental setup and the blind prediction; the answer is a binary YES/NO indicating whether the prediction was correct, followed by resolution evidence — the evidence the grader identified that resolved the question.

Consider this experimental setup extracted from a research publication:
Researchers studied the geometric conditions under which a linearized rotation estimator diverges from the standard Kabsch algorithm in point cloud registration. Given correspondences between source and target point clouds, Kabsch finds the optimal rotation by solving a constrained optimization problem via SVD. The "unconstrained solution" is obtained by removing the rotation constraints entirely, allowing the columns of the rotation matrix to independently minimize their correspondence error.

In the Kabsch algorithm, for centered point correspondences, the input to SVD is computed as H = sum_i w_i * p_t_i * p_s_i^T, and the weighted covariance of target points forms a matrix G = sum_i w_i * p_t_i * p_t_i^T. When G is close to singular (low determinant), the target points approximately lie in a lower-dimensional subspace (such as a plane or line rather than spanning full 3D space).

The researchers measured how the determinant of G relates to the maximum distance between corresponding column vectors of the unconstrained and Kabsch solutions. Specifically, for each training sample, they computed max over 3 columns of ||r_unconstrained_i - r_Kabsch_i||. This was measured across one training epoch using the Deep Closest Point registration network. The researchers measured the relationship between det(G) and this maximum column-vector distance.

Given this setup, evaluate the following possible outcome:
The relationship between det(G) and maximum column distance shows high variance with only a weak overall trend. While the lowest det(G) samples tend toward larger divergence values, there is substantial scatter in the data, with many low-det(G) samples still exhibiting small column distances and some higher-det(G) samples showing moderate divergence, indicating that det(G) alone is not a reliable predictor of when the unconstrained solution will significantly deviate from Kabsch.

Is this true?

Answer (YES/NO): NO